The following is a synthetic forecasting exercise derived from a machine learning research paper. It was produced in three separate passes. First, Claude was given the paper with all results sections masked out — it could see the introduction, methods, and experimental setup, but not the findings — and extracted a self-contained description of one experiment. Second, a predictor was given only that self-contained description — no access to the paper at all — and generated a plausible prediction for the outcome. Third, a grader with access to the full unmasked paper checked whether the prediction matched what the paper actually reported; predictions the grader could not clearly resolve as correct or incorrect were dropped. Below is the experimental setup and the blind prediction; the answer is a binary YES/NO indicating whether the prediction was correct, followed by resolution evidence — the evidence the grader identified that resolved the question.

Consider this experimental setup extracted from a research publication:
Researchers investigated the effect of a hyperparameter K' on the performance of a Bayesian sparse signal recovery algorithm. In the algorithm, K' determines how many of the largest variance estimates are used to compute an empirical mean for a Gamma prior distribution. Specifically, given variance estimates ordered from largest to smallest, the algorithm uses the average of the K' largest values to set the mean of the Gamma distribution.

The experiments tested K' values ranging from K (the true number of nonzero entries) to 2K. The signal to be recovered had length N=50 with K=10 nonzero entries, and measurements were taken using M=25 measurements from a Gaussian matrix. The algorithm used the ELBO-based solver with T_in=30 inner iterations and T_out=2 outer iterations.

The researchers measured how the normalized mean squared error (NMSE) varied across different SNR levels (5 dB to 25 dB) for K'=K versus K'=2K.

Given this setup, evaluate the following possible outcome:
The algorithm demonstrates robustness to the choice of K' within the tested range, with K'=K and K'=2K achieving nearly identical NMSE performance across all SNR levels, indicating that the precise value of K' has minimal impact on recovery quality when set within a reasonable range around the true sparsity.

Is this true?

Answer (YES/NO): NO